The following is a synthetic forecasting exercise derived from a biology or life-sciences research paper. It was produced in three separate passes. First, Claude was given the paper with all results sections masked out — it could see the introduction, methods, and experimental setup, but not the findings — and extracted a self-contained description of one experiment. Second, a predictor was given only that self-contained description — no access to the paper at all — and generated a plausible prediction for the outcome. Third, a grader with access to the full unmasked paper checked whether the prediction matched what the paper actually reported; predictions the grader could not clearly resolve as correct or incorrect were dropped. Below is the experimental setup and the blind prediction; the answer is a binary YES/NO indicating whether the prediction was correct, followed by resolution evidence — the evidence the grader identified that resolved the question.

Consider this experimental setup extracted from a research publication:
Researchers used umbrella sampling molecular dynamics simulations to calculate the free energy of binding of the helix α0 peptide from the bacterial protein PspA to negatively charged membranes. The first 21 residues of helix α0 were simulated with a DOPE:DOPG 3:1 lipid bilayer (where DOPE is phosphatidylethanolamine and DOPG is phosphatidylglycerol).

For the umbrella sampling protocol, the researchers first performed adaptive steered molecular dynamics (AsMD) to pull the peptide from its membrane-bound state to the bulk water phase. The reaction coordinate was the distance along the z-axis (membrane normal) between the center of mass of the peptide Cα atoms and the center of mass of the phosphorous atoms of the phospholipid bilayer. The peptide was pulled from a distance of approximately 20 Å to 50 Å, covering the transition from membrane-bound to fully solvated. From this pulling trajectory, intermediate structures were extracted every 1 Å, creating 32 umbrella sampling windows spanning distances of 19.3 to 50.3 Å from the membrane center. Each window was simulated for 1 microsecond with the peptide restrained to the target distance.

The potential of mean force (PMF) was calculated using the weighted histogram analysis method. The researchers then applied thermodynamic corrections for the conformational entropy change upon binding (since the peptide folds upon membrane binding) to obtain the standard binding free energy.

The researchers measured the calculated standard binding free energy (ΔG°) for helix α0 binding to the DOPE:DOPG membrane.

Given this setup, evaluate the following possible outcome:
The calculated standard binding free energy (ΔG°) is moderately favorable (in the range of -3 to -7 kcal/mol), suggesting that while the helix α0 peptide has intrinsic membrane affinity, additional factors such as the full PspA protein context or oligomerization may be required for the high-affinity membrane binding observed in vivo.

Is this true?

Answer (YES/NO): YES